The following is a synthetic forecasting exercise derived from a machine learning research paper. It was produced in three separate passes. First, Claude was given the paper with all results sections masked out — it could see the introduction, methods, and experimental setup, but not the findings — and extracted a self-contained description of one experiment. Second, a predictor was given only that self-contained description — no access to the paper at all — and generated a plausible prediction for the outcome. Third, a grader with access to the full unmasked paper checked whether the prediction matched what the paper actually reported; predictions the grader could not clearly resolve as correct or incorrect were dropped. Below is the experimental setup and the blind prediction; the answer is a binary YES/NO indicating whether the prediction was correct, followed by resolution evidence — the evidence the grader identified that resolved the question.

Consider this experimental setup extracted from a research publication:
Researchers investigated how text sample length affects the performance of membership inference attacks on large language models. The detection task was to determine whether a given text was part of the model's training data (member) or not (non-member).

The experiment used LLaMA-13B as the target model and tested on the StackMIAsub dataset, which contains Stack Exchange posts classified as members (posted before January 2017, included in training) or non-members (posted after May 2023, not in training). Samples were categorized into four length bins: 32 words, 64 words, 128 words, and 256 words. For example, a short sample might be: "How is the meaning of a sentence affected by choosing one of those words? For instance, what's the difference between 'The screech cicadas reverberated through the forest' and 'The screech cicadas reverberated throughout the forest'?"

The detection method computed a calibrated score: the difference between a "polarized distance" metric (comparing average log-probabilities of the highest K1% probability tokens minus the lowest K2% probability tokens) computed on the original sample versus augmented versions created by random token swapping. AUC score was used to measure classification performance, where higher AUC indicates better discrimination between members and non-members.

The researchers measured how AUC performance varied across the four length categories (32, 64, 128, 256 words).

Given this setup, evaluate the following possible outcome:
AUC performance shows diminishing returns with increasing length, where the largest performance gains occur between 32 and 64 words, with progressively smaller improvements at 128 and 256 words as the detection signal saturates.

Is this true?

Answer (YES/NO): NO